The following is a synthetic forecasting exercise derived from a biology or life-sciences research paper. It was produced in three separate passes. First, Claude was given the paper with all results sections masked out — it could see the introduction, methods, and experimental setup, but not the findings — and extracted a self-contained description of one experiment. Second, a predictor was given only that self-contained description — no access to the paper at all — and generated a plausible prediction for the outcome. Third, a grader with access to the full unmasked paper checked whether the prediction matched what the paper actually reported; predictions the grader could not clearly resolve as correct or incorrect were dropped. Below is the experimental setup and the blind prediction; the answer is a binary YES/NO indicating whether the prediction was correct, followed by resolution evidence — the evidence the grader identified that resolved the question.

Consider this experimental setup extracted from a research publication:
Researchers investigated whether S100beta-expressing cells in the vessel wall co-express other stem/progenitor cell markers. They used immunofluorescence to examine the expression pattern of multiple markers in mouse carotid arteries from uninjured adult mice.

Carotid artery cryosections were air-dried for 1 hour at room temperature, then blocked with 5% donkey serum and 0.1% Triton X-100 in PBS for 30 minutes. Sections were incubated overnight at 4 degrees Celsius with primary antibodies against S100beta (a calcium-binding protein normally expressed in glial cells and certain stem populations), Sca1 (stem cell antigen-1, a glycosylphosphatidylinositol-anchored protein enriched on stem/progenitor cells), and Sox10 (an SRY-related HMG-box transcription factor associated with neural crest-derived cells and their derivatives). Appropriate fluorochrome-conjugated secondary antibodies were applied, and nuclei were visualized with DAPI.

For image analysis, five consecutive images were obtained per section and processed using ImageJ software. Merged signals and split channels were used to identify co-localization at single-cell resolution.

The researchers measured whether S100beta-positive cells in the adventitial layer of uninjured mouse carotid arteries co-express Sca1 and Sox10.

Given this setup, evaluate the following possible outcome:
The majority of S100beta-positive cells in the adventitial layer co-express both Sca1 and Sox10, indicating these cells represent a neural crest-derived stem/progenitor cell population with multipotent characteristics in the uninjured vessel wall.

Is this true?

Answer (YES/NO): NO